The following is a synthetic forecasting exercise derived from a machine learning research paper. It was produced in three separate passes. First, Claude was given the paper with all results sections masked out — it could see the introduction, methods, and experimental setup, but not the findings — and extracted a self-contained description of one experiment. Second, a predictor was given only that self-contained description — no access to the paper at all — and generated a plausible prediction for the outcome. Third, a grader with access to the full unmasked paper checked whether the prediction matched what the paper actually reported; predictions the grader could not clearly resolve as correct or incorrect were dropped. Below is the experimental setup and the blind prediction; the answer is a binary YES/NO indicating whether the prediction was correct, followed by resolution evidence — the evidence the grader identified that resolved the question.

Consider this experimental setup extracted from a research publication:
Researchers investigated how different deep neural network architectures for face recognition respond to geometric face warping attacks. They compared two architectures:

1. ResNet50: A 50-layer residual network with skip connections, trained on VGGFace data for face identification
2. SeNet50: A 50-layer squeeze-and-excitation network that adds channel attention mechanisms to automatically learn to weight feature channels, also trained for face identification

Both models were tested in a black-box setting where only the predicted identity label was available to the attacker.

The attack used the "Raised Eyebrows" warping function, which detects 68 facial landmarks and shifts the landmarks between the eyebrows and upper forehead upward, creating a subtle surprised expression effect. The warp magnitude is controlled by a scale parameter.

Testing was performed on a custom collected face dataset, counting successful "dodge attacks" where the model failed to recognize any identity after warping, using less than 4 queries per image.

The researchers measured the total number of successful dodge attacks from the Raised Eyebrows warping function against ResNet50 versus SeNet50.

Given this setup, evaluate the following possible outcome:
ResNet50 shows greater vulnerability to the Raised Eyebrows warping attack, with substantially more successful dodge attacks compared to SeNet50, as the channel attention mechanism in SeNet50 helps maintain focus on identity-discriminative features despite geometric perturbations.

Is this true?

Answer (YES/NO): NO